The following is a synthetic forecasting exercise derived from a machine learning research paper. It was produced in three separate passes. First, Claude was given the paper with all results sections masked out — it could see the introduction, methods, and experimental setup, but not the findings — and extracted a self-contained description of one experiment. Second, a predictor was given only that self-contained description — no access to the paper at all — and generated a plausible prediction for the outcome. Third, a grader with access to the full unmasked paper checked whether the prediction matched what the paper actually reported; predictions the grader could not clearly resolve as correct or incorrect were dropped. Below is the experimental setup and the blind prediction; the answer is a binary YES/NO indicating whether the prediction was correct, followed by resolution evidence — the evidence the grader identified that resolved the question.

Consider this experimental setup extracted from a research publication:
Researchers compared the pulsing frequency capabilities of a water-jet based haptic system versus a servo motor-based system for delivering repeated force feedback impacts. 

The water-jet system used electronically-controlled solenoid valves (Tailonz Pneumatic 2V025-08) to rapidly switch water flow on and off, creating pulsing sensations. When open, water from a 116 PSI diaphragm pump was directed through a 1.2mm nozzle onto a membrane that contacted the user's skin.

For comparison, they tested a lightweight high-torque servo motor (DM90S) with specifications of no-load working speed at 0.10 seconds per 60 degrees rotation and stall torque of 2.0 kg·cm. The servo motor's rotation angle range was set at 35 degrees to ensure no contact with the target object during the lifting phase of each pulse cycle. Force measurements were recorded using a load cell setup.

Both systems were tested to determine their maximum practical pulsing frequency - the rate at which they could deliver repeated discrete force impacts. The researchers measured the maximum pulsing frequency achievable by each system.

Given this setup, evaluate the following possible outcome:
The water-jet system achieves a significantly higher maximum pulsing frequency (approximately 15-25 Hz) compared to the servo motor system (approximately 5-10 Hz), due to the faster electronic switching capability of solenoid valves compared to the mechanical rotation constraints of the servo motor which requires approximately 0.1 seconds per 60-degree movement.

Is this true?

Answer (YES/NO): NO